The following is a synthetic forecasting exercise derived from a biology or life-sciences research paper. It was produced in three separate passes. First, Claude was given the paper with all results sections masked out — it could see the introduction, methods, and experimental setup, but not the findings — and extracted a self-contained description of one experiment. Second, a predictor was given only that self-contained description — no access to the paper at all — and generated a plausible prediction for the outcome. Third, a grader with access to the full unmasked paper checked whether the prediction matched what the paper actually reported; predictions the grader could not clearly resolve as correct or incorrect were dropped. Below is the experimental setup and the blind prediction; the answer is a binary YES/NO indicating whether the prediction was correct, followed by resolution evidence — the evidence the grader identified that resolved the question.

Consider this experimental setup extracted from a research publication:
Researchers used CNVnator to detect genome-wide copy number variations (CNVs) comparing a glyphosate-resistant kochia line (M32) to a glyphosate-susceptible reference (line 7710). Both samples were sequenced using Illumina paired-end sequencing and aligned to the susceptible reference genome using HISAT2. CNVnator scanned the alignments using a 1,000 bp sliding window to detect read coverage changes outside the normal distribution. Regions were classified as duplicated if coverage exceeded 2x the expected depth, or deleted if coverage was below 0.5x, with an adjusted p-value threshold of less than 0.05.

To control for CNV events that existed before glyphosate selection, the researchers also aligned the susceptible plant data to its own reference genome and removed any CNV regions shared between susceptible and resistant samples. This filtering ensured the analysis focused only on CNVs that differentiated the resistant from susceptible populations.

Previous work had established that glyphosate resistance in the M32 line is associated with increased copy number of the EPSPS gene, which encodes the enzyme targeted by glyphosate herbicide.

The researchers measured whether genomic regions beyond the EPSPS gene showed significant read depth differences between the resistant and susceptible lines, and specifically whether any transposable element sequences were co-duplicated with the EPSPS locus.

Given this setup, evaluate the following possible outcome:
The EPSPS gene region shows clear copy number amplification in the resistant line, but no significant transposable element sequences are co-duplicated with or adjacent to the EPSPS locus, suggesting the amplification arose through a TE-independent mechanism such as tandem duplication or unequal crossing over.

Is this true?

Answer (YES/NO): NO